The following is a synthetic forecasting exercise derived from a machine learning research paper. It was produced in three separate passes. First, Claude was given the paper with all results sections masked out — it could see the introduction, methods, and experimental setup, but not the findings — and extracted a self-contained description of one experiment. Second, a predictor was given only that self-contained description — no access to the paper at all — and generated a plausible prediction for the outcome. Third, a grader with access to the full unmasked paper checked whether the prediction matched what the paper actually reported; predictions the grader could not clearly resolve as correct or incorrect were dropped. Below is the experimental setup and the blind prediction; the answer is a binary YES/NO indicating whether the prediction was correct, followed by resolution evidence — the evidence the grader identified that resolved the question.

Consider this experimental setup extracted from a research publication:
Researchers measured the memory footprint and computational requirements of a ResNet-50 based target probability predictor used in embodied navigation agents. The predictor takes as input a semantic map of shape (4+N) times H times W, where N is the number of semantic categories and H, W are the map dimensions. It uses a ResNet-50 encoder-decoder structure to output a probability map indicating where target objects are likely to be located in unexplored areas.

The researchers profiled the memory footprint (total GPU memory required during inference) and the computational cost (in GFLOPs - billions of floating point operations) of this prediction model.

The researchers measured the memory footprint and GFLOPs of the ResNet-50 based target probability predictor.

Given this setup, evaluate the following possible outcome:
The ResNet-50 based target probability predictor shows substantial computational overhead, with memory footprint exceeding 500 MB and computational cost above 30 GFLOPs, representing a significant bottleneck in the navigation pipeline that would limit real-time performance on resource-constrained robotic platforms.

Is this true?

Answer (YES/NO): YES